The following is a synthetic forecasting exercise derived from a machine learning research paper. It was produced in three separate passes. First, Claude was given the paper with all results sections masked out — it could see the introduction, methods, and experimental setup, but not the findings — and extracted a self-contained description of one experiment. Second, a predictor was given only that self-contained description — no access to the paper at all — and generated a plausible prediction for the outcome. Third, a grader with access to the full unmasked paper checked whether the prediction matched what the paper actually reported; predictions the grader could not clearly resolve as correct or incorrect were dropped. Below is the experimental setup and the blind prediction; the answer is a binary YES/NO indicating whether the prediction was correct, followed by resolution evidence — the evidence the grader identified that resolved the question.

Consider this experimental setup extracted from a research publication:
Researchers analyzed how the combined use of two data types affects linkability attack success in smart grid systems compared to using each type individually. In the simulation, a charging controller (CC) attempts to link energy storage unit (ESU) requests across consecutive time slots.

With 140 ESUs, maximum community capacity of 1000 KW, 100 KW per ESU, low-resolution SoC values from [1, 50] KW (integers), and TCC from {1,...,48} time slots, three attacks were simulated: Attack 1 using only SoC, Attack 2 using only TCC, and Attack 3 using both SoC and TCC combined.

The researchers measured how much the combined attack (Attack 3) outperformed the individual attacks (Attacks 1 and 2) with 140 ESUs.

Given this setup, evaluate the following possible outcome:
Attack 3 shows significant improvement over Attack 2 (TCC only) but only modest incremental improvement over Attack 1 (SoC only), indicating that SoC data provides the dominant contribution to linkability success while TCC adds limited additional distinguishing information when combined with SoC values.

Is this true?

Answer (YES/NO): NO